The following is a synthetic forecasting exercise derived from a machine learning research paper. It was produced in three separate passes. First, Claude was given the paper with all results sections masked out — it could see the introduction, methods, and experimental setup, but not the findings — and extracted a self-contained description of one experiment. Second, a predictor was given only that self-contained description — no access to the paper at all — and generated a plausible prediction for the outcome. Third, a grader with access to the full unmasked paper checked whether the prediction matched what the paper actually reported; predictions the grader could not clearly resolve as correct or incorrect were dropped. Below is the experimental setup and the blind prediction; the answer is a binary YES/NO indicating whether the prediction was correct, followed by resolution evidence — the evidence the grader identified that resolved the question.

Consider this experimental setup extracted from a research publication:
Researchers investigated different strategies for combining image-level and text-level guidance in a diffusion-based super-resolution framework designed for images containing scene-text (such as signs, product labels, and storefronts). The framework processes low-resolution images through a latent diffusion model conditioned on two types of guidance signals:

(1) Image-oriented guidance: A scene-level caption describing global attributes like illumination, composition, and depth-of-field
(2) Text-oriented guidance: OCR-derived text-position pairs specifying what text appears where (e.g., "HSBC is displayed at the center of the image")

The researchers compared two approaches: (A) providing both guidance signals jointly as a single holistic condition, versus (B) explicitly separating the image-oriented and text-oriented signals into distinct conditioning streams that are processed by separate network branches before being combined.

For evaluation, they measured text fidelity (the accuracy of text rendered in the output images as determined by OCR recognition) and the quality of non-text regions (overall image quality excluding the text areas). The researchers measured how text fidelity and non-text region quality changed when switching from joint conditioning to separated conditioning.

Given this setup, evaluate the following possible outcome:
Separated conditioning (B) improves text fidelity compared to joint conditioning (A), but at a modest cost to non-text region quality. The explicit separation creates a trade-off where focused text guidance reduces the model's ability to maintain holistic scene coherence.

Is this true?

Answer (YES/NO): YES